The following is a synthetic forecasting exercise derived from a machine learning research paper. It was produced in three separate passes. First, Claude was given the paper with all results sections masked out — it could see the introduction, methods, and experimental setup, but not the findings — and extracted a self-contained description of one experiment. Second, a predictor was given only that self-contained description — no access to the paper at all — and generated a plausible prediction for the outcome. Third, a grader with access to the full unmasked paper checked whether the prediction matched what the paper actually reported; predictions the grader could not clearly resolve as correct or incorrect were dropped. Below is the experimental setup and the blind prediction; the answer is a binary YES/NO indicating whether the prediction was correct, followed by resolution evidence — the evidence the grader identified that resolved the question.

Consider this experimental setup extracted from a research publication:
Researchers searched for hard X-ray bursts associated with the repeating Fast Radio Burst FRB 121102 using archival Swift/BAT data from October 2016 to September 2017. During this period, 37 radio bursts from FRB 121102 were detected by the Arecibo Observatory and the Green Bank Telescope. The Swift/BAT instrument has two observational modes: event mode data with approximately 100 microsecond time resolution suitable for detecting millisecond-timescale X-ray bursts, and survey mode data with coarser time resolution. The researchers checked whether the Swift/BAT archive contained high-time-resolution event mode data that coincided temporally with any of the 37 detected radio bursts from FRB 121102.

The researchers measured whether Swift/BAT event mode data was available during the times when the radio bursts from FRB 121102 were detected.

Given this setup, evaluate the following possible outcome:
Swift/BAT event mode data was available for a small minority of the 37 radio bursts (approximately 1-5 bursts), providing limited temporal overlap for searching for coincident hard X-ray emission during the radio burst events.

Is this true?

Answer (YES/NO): NO